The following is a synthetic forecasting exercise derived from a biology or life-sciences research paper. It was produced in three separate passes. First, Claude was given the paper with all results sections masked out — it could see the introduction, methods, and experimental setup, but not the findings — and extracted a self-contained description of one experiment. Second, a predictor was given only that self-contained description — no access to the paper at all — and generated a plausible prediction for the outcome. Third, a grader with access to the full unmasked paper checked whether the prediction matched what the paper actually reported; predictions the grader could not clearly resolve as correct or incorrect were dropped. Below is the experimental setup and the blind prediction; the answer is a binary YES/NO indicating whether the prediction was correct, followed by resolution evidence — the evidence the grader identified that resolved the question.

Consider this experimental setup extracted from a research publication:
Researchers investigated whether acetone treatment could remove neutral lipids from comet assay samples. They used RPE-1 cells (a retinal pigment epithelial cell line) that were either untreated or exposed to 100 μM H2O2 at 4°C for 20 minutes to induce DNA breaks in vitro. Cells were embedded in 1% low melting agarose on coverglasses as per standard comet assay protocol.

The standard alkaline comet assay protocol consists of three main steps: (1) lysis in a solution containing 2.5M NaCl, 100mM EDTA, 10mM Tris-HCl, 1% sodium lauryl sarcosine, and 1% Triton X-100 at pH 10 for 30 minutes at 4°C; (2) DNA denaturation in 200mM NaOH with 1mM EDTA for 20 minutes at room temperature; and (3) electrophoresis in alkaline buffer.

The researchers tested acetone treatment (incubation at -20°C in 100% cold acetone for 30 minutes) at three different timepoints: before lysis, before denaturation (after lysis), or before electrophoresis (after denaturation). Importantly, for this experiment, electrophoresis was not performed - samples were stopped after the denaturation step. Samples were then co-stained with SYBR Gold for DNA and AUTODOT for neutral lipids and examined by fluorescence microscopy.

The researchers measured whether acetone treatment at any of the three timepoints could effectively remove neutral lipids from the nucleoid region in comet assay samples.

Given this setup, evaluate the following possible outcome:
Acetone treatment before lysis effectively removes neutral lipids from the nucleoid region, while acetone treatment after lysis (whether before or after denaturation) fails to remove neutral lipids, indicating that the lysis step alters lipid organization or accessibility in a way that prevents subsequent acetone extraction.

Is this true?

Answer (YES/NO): NO